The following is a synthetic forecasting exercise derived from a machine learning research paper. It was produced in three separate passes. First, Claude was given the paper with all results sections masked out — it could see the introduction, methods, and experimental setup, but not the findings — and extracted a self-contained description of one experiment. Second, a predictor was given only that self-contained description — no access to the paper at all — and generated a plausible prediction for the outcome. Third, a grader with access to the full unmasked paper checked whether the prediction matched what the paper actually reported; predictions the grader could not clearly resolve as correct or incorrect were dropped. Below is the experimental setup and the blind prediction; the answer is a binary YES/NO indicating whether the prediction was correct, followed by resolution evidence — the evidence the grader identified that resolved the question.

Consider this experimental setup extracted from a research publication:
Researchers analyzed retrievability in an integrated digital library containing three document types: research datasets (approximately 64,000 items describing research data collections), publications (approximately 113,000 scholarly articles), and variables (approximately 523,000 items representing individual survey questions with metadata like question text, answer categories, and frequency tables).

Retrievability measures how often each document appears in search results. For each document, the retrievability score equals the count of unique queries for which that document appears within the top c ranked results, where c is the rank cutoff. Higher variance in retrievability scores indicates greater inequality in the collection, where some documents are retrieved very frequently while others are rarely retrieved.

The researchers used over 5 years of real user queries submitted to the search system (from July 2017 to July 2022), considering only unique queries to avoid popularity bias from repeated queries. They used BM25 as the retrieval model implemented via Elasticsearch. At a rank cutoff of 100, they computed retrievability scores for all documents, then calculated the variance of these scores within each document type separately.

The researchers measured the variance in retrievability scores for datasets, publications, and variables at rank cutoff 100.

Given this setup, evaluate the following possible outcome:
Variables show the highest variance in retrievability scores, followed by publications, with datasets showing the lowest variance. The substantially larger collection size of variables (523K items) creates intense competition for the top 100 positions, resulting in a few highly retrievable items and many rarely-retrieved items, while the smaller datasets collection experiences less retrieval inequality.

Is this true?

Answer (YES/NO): NO